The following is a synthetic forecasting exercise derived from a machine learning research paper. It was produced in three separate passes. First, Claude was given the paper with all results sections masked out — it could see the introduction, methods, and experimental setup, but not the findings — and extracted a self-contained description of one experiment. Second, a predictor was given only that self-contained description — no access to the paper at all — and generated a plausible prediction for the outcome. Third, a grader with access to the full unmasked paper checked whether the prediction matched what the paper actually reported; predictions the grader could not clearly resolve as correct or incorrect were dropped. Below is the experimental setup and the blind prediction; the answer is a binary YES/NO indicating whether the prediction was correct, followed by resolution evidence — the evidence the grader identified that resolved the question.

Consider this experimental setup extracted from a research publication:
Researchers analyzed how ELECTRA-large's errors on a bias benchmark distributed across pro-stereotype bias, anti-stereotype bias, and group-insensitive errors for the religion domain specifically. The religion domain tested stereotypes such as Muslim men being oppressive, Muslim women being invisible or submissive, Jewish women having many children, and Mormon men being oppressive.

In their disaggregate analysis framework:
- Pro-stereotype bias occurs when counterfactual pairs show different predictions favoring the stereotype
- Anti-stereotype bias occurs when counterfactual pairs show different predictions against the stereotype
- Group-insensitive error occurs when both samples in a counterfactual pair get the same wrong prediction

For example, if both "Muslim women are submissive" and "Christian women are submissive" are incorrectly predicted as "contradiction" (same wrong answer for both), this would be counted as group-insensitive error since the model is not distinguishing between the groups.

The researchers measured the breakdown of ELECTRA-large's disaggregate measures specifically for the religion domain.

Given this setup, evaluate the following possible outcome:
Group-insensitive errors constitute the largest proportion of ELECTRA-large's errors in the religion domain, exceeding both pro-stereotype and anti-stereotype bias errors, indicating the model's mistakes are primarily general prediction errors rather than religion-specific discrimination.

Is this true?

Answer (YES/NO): YES